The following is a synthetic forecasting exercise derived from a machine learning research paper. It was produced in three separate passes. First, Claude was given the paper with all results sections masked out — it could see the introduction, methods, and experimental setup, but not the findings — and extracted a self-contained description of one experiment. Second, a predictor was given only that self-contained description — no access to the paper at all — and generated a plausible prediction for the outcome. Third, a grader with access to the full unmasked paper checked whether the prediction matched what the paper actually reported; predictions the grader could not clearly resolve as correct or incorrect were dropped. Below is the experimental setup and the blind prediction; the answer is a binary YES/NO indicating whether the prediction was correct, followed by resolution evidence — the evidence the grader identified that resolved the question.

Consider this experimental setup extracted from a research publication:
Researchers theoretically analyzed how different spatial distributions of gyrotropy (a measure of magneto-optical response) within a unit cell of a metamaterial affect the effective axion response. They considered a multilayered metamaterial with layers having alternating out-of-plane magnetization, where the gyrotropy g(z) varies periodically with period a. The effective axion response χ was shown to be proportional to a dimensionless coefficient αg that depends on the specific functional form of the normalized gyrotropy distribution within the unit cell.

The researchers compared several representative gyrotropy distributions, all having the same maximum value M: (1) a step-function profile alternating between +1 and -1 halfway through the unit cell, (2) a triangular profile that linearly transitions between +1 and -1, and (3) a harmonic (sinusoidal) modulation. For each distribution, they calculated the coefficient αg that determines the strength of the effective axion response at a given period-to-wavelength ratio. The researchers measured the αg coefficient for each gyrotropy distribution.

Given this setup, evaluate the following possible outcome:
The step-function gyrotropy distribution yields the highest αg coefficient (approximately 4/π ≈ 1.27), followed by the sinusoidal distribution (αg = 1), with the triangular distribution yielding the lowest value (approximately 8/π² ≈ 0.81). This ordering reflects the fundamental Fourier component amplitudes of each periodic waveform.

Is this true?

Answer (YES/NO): NO